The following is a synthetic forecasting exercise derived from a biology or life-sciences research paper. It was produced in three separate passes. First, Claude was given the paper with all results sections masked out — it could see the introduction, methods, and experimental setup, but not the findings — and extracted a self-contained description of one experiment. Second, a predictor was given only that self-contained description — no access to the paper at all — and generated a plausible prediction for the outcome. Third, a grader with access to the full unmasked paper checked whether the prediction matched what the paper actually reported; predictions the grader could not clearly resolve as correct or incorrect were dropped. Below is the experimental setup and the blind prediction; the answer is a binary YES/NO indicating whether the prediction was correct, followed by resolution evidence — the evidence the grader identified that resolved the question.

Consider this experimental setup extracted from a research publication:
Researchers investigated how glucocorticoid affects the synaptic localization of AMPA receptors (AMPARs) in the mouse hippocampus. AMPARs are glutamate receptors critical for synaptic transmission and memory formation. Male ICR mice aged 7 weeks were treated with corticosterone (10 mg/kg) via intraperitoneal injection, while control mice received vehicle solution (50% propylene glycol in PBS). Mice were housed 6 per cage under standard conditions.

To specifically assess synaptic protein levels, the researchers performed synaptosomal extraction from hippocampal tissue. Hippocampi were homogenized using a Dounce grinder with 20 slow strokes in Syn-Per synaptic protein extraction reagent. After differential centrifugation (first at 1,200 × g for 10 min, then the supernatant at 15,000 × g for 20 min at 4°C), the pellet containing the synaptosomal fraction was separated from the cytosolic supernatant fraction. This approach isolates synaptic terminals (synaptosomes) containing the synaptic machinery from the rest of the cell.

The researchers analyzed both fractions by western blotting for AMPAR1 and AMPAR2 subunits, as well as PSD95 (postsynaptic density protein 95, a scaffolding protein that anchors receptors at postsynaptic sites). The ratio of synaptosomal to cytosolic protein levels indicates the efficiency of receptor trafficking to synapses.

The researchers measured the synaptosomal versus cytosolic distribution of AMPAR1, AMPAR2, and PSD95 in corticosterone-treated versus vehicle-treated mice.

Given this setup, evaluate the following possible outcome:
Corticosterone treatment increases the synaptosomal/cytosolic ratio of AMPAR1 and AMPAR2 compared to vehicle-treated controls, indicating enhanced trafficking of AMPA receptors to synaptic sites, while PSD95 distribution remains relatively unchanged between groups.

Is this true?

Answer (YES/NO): NO